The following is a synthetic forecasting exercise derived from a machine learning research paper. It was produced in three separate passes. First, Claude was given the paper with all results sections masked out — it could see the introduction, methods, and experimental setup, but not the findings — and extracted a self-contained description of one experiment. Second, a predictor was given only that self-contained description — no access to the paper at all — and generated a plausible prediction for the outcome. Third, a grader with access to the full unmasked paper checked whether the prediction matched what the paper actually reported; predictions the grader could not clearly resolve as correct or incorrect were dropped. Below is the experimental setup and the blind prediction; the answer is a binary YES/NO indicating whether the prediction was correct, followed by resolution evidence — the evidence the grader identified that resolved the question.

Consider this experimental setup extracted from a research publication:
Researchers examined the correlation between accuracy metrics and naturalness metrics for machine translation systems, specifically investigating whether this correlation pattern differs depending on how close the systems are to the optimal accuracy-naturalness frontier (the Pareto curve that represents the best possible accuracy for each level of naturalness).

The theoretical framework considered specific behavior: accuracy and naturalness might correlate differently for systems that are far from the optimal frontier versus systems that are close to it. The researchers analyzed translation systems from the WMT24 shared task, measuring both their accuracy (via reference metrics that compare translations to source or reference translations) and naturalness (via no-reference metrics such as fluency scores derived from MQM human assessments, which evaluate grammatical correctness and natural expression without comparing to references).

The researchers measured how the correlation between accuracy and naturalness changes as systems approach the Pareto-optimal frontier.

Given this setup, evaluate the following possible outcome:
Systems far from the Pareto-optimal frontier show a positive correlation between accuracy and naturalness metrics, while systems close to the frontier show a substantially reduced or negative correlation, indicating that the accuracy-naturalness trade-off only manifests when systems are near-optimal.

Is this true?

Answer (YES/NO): YES